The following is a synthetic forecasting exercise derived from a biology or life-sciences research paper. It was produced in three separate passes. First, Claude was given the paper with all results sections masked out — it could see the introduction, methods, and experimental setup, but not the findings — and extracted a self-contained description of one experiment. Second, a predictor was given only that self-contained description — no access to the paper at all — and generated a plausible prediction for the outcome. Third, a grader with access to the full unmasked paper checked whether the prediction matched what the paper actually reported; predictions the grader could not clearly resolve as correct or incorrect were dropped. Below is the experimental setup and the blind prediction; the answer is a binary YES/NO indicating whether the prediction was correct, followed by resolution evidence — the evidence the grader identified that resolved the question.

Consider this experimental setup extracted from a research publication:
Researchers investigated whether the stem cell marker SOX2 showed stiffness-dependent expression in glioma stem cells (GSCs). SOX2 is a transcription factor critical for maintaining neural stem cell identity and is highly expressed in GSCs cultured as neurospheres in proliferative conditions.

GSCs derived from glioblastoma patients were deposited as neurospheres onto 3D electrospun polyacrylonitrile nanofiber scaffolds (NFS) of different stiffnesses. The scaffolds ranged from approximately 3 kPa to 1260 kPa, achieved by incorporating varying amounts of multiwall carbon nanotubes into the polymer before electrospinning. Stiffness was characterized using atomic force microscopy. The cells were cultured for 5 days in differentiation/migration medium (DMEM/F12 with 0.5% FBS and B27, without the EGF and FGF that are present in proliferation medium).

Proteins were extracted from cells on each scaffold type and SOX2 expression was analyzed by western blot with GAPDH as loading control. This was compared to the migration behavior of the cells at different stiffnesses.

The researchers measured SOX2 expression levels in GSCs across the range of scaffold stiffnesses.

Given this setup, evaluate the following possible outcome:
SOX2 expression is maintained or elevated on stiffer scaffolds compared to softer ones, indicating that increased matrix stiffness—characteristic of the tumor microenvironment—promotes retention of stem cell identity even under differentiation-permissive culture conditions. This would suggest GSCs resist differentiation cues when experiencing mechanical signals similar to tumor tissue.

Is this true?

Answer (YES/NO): NO